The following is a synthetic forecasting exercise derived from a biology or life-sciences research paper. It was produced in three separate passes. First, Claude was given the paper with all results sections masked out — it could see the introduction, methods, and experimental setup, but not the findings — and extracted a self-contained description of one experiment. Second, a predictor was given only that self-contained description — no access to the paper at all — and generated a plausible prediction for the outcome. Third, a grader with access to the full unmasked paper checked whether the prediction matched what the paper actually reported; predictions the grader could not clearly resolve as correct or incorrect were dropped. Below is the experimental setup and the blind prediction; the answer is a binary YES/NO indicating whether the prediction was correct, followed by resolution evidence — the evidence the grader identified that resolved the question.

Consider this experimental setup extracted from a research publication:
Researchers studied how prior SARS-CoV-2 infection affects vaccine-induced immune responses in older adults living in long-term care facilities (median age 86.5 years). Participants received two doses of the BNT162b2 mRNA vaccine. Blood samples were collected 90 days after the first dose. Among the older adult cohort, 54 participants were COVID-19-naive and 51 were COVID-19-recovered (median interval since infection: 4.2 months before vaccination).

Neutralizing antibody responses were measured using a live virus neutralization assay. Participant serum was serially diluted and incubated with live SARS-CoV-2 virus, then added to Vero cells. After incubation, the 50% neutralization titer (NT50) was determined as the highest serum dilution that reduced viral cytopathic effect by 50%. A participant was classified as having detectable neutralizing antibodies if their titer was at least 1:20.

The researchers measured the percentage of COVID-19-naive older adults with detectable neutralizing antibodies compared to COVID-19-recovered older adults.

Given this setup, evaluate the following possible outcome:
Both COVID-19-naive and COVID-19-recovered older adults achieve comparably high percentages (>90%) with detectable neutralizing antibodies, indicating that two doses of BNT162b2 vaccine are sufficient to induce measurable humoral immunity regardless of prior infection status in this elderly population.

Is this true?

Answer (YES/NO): NO